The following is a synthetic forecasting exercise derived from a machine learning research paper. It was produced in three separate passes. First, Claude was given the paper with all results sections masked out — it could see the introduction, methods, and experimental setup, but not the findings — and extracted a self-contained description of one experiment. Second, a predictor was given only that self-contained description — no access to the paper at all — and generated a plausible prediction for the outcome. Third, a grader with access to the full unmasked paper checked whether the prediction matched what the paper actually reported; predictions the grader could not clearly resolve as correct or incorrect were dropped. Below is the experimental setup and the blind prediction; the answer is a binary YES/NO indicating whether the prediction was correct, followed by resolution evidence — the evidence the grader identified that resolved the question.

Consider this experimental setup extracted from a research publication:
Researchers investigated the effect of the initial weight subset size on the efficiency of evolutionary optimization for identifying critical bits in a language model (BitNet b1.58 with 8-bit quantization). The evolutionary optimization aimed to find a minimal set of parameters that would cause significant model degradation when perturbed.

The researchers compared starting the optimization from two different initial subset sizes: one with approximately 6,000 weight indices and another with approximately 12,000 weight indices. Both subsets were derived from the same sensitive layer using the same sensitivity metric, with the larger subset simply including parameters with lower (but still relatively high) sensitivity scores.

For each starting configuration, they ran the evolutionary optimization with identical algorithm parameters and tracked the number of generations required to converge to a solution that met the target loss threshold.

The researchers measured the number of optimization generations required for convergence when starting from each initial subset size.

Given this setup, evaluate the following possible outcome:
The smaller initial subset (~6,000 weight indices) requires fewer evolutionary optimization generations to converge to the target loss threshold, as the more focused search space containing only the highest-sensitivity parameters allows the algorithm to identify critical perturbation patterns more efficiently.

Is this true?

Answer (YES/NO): YES